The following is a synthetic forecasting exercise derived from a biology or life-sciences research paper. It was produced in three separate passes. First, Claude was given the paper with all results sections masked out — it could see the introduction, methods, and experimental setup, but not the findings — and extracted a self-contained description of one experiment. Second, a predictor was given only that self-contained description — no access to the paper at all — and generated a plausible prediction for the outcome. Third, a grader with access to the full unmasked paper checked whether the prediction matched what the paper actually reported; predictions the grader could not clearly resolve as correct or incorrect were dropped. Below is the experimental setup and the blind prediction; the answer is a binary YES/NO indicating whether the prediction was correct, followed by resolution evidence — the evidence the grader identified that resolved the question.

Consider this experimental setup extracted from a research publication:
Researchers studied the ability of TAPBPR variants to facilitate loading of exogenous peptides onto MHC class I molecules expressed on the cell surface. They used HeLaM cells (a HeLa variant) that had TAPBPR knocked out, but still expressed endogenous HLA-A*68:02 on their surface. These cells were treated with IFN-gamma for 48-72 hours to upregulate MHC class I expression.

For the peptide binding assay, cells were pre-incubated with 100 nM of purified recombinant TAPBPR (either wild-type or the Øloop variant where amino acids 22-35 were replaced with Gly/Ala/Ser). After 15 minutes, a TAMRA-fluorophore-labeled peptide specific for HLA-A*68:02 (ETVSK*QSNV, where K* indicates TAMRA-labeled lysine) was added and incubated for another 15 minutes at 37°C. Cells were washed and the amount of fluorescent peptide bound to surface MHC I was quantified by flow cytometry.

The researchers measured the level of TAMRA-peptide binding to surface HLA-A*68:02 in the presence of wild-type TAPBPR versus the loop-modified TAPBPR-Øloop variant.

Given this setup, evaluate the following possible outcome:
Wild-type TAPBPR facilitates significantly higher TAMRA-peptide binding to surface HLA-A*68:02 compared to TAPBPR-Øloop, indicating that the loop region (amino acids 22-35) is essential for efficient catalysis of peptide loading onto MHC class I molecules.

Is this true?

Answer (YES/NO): YES